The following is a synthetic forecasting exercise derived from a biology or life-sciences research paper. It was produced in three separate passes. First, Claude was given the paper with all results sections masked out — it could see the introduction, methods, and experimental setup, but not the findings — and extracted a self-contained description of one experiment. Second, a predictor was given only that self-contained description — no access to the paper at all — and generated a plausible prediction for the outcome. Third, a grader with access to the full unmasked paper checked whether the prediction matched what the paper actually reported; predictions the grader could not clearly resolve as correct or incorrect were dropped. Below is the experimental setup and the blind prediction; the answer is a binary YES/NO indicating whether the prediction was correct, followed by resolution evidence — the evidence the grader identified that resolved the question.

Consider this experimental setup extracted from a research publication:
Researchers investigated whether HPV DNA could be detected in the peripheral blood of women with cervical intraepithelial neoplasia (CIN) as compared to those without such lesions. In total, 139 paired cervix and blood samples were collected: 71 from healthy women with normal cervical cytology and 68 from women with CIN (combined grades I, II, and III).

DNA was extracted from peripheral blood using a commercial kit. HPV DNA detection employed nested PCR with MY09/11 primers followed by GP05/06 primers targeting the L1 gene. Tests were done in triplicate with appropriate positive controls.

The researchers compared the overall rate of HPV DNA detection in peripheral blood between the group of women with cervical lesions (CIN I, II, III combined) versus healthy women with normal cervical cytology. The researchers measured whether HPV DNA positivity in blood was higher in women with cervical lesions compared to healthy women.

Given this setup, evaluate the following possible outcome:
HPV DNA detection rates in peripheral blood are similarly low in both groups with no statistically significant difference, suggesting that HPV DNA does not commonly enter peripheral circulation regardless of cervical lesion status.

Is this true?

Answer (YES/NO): NO